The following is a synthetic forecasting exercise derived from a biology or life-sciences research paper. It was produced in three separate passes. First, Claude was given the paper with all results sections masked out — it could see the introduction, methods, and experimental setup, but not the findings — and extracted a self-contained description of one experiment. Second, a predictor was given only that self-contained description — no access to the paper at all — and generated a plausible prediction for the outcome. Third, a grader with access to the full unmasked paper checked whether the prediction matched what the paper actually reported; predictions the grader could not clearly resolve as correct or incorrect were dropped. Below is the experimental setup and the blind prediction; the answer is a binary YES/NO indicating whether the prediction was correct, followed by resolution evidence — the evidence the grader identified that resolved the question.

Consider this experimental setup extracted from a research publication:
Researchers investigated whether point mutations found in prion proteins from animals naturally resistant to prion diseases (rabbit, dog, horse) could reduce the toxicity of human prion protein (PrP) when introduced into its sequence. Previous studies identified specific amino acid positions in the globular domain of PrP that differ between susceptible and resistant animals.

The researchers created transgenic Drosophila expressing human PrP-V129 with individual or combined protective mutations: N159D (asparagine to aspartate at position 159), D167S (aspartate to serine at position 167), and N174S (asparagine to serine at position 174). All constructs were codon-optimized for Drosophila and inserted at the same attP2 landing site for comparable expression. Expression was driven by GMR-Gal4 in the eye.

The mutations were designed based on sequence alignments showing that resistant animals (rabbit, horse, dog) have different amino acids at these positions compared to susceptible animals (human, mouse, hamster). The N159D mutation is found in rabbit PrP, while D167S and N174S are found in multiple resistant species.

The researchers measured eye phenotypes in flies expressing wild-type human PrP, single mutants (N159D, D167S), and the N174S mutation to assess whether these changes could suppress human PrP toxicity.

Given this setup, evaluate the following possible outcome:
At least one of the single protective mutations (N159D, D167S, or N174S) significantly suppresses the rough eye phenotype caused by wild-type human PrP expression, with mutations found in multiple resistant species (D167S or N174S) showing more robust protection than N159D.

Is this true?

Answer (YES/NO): YES